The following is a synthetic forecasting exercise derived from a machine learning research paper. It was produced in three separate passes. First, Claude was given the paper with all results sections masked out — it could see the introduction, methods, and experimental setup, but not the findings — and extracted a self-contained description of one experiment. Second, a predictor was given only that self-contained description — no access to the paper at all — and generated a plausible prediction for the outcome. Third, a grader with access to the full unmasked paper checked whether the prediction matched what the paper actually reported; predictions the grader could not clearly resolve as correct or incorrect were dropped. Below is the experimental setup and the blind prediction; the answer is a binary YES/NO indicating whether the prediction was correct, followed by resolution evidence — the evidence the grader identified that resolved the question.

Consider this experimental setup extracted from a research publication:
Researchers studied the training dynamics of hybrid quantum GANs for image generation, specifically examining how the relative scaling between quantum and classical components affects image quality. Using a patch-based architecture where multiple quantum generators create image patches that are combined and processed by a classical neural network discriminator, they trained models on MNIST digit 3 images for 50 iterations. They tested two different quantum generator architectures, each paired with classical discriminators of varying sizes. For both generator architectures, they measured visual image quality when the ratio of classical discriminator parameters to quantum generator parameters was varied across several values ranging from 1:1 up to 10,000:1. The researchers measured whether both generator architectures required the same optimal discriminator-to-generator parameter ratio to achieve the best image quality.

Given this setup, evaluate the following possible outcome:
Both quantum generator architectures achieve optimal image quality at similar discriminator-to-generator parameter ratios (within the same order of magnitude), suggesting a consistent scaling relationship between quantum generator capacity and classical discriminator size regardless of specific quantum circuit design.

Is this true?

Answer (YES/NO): NO